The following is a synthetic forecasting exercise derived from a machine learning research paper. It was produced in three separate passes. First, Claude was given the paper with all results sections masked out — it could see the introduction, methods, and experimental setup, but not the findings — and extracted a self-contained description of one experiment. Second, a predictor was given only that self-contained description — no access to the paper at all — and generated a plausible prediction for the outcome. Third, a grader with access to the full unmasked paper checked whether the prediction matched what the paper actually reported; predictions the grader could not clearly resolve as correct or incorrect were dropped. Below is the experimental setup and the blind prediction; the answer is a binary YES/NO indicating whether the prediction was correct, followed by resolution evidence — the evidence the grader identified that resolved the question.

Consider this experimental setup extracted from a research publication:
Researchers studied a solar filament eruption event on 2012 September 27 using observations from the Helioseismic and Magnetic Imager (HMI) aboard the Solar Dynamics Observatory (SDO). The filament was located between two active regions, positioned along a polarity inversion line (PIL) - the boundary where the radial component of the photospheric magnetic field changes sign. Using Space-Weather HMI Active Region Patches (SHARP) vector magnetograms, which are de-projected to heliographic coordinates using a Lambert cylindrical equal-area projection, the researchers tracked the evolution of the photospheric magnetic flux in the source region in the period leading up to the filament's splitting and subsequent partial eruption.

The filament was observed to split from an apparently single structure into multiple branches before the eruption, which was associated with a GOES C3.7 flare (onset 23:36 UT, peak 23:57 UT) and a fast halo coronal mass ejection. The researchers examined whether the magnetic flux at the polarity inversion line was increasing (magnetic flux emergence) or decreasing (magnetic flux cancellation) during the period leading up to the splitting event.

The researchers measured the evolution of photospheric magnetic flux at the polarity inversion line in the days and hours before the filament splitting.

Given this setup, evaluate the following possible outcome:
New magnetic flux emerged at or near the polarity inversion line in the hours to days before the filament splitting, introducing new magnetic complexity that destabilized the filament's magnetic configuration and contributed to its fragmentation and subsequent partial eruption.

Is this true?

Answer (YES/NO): NO